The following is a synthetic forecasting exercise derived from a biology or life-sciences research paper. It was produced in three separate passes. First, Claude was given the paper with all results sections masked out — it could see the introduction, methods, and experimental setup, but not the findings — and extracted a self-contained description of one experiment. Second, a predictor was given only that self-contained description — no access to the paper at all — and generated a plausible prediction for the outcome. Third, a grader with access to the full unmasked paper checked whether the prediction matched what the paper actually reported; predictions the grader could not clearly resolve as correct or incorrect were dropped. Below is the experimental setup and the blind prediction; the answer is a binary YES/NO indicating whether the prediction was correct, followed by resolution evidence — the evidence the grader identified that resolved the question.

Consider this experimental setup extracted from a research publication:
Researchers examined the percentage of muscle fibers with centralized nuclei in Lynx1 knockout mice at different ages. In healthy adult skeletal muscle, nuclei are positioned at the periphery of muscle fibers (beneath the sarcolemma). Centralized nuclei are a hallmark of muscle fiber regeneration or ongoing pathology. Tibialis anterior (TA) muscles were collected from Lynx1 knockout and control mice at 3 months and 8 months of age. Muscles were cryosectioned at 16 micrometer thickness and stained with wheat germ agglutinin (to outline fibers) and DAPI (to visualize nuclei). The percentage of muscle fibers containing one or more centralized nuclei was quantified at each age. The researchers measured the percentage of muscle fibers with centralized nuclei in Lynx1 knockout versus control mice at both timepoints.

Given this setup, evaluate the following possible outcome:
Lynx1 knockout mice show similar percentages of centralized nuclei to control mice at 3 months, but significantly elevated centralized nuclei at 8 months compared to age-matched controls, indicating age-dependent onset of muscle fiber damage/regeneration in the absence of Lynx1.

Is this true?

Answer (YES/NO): YES